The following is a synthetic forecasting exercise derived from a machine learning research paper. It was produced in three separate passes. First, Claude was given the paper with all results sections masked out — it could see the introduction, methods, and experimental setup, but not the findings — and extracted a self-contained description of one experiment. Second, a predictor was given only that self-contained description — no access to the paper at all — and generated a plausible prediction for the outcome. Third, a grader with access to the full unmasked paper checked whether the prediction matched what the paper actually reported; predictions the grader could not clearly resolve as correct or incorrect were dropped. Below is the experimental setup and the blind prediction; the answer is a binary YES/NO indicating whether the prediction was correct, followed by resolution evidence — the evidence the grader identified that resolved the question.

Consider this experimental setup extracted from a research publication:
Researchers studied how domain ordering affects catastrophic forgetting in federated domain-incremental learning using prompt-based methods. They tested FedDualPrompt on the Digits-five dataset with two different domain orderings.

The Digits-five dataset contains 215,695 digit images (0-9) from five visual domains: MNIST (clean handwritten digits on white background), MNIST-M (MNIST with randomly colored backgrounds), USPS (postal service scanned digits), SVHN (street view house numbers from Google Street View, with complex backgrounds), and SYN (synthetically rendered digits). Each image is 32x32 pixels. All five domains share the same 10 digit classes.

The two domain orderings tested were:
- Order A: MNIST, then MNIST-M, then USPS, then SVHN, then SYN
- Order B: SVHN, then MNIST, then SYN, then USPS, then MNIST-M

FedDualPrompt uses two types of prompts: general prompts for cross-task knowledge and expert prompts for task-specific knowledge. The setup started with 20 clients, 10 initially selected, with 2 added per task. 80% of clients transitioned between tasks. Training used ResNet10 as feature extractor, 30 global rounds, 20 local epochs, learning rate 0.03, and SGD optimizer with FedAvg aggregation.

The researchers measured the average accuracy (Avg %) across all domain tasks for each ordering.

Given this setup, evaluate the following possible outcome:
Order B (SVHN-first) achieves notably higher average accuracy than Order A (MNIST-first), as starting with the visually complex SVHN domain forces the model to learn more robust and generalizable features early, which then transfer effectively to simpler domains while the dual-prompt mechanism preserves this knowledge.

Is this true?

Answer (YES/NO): NO